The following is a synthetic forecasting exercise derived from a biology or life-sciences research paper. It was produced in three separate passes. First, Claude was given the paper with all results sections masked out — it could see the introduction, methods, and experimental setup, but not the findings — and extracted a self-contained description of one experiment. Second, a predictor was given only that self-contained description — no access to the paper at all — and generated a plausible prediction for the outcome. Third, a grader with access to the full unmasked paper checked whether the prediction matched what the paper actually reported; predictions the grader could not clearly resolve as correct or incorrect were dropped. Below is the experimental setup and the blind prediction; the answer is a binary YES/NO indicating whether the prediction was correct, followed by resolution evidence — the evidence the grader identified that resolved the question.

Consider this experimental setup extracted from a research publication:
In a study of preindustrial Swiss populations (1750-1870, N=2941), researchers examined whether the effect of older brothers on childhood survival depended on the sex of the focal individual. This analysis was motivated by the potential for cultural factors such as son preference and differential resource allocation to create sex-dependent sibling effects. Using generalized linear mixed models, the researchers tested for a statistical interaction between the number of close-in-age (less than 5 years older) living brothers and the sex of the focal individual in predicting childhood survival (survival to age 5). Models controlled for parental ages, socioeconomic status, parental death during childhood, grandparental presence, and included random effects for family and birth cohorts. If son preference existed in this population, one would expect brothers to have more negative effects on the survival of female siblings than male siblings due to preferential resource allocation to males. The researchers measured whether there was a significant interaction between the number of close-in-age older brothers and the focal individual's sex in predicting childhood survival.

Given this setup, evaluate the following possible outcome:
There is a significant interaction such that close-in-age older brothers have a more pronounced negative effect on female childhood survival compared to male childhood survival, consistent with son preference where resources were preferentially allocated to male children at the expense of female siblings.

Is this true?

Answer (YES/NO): YES